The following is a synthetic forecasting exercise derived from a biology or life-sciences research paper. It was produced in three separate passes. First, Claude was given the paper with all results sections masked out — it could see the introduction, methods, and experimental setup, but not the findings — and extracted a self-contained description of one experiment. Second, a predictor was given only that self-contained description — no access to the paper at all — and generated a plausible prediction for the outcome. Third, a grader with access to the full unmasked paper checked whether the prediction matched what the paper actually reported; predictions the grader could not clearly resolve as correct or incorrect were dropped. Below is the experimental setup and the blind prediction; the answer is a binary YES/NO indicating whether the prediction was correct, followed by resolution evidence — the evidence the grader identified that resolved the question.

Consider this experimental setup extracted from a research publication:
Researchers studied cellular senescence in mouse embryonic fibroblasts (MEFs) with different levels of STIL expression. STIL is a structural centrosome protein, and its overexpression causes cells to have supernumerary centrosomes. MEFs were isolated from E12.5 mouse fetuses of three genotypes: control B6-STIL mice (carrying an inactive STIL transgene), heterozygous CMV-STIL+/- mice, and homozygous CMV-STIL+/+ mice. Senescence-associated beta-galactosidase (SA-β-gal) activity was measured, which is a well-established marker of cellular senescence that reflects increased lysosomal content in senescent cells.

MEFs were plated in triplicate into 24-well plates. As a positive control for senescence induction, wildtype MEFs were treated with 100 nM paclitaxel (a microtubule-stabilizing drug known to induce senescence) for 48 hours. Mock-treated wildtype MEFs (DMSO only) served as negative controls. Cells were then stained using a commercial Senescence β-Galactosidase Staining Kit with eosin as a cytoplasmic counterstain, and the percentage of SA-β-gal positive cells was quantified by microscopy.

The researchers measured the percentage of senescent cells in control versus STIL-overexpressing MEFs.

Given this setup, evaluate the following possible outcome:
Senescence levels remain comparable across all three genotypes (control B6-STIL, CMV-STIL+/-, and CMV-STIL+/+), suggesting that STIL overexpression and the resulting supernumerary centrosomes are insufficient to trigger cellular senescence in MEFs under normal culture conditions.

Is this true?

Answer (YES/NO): NO